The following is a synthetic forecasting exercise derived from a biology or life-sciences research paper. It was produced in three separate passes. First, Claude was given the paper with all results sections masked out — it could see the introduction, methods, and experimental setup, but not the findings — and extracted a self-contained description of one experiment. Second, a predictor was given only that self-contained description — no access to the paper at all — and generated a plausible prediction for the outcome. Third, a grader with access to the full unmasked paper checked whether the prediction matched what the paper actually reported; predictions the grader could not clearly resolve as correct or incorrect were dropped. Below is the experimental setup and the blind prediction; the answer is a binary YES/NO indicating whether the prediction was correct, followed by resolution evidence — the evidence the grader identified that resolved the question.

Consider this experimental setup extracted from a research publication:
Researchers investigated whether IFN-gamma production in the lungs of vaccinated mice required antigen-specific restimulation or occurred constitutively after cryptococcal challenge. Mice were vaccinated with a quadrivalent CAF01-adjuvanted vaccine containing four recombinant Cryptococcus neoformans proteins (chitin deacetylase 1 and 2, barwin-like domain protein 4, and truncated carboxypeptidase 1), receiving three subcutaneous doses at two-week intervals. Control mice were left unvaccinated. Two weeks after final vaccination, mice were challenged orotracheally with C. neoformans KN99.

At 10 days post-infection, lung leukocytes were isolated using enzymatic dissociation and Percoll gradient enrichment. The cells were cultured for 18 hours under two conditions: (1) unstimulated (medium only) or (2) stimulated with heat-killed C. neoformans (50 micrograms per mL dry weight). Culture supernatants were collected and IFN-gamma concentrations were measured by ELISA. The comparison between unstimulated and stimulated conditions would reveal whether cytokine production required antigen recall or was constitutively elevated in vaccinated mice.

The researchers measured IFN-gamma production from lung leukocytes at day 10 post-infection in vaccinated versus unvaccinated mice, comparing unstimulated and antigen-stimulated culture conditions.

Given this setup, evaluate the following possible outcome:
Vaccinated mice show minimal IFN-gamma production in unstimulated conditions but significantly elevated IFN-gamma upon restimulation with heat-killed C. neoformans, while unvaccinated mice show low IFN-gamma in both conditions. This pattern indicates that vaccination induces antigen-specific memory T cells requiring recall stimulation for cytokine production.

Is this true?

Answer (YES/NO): YES